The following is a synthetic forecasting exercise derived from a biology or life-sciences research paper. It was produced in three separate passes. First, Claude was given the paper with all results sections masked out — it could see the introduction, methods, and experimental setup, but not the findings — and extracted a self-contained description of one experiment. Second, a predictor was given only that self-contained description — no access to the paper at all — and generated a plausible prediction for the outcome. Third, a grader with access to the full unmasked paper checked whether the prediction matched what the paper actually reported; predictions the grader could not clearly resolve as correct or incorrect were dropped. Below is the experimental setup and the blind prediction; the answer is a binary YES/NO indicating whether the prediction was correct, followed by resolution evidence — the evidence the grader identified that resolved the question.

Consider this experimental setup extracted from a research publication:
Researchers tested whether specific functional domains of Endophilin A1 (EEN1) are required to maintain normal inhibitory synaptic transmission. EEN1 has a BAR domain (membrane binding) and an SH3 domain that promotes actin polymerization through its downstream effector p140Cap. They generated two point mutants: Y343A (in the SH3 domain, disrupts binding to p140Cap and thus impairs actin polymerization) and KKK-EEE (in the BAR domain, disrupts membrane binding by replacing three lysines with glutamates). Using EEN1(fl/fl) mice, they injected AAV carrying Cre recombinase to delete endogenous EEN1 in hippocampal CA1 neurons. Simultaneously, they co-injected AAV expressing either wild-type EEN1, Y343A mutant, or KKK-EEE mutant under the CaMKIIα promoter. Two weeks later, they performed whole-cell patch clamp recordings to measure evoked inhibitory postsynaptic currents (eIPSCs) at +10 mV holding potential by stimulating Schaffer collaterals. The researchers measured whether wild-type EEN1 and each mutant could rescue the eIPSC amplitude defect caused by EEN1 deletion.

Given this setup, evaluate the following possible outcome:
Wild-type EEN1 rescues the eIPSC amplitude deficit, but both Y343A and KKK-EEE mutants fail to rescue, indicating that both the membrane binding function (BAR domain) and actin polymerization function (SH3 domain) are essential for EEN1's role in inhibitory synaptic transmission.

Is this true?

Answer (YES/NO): YES